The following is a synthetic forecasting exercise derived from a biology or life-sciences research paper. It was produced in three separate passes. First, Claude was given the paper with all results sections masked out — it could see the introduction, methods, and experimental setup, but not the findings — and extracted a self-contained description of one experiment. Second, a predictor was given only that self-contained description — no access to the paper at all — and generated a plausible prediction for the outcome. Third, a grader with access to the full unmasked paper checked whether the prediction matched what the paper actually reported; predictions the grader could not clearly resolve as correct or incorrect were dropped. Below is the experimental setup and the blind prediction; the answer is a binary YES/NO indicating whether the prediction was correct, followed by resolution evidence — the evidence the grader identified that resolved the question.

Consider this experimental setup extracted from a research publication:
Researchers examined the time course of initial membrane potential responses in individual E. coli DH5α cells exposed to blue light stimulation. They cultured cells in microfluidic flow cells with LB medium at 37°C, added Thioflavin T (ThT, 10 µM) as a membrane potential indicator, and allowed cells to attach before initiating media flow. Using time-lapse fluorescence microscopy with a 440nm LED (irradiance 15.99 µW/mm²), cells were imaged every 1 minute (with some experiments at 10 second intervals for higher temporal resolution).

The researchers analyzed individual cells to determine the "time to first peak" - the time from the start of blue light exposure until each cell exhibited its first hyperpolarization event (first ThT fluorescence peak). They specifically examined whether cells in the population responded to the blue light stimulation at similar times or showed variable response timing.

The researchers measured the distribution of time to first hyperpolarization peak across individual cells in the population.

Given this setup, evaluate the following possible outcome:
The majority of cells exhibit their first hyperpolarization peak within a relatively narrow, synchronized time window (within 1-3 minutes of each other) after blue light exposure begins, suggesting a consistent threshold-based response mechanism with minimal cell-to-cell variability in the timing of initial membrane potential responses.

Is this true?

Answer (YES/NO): NO